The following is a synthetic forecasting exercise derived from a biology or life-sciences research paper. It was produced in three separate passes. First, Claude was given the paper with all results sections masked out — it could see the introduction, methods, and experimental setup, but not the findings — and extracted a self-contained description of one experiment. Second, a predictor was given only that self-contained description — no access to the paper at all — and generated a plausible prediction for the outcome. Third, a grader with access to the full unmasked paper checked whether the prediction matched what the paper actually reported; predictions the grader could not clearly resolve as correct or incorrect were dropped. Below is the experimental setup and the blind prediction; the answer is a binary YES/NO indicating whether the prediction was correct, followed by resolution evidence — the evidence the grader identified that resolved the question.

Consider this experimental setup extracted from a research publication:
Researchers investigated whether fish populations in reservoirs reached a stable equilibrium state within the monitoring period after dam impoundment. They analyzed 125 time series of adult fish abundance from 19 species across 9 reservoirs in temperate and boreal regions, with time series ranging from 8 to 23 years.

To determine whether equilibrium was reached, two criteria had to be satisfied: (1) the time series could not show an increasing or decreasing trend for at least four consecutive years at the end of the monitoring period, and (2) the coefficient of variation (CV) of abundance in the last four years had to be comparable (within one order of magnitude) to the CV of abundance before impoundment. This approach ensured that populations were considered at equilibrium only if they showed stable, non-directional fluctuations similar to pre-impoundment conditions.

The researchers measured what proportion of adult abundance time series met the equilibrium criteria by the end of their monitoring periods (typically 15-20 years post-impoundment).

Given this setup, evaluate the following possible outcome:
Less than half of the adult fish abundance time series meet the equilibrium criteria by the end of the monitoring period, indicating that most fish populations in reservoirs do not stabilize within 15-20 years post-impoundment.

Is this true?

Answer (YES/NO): YES